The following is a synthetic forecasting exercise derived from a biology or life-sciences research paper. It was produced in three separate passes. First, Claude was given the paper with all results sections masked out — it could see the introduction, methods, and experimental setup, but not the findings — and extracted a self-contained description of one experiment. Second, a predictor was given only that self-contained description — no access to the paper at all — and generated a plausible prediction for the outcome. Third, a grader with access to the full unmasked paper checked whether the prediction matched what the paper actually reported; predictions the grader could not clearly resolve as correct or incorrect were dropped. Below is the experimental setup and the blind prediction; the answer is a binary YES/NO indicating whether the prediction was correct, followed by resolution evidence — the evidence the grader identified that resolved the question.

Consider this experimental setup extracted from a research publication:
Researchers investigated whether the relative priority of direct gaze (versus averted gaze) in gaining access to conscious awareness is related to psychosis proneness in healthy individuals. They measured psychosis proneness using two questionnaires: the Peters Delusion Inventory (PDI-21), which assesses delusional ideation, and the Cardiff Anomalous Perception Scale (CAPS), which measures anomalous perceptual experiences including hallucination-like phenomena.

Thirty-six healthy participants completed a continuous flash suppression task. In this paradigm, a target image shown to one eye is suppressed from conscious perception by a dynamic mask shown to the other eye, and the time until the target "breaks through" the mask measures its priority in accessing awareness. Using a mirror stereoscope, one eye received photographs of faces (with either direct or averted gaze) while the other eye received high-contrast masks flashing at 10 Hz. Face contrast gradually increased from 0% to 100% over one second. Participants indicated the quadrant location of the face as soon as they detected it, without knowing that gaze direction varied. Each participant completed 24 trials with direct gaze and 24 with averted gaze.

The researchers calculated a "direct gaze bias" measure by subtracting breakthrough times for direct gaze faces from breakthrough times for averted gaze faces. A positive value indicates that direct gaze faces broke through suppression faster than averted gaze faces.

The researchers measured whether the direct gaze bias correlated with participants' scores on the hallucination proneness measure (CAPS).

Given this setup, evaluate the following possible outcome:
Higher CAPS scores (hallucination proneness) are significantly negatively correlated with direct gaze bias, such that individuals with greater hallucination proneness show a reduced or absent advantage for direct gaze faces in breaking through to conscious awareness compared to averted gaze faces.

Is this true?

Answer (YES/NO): NO